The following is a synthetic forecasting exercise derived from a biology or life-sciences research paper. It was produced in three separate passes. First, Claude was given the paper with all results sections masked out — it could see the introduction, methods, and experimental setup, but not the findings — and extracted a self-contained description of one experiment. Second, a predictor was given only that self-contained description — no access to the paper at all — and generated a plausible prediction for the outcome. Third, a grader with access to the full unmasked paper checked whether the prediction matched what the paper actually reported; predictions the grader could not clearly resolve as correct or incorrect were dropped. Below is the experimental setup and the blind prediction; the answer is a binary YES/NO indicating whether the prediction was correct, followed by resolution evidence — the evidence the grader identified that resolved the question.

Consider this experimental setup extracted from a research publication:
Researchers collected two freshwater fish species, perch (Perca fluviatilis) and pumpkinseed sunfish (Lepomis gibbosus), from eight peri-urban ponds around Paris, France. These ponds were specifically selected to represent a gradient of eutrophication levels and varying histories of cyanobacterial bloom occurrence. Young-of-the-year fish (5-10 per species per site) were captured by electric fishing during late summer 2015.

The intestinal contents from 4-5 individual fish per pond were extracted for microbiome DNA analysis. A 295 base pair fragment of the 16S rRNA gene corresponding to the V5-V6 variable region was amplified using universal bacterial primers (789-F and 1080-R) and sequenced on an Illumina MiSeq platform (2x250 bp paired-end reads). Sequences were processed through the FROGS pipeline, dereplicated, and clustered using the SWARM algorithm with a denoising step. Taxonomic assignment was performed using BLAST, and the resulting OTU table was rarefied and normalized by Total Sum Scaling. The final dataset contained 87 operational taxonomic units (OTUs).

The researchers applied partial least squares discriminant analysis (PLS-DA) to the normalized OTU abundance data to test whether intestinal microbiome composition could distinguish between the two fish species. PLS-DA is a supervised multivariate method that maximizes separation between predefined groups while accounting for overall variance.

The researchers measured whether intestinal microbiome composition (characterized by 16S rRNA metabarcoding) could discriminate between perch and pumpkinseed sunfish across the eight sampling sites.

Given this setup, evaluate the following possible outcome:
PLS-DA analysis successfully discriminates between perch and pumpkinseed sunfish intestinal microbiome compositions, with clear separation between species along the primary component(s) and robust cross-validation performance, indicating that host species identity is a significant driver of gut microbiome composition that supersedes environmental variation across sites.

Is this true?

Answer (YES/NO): NO